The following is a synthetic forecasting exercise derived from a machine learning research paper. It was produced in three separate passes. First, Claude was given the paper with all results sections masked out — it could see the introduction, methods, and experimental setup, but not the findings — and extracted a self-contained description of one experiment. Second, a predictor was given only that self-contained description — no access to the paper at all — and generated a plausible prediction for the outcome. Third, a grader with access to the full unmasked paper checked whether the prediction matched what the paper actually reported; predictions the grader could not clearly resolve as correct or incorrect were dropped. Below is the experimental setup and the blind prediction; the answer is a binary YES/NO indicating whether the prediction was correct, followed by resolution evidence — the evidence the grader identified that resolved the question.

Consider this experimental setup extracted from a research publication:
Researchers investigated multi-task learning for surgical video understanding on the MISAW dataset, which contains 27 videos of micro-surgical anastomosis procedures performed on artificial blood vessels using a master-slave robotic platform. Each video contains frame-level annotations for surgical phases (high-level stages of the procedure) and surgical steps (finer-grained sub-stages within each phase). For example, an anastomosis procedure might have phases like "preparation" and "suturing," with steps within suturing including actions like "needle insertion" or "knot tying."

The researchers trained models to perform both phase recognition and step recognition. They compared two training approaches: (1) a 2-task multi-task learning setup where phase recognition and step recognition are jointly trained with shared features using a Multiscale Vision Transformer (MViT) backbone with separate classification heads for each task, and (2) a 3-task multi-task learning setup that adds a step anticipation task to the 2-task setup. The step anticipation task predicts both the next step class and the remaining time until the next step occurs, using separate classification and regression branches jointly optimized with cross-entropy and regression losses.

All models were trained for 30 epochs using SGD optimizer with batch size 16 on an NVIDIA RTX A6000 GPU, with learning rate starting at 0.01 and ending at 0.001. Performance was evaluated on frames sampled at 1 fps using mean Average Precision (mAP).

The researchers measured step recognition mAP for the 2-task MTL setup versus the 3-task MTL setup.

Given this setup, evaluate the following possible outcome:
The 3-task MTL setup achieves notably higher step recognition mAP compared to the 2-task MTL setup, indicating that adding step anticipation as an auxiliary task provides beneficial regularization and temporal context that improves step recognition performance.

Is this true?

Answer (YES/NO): YES